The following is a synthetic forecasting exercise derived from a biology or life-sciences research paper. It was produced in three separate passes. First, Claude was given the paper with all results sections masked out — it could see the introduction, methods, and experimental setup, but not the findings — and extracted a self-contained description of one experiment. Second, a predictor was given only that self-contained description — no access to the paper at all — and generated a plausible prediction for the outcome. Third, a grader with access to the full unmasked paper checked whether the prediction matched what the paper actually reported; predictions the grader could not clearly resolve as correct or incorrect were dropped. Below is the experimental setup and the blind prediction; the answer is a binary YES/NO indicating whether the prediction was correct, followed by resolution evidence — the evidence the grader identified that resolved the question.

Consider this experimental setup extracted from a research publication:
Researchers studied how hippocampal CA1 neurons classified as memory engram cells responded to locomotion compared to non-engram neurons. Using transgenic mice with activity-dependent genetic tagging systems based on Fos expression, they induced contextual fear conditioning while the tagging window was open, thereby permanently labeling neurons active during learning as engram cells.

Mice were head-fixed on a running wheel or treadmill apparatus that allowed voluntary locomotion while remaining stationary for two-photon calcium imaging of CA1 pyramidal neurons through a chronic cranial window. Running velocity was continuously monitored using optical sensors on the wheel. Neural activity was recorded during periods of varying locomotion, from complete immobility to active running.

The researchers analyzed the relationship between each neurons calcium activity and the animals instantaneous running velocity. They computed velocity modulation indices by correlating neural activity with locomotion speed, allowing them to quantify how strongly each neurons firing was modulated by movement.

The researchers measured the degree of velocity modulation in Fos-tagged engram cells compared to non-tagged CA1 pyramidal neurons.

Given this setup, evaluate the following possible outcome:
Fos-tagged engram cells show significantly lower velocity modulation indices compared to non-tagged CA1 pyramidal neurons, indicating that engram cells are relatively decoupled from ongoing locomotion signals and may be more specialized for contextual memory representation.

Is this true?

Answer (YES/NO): YES